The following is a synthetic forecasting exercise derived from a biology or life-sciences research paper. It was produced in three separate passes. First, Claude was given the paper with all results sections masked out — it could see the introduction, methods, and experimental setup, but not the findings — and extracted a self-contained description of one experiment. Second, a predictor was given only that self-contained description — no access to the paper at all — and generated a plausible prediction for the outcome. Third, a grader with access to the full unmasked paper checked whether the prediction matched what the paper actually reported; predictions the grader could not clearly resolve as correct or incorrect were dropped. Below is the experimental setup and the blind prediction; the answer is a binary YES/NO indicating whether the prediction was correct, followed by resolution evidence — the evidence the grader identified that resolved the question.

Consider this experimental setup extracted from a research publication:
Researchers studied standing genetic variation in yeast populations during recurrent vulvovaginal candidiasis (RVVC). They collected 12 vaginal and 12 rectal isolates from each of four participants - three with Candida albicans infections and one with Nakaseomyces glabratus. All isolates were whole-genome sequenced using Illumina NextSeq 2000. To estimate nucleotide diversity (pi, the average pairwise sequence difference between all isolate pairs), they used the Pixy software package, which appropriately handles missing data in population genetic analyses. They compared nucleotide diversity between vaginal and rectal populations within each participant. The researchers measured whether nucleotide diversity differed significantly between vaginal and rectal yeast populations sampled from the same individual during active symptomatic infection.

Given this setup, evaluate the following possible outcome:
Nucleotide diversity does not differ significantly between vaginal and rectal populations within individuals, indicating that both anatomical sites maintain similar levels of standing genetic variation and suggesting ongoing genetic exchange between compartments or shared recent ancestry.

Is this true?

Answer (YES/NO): YES